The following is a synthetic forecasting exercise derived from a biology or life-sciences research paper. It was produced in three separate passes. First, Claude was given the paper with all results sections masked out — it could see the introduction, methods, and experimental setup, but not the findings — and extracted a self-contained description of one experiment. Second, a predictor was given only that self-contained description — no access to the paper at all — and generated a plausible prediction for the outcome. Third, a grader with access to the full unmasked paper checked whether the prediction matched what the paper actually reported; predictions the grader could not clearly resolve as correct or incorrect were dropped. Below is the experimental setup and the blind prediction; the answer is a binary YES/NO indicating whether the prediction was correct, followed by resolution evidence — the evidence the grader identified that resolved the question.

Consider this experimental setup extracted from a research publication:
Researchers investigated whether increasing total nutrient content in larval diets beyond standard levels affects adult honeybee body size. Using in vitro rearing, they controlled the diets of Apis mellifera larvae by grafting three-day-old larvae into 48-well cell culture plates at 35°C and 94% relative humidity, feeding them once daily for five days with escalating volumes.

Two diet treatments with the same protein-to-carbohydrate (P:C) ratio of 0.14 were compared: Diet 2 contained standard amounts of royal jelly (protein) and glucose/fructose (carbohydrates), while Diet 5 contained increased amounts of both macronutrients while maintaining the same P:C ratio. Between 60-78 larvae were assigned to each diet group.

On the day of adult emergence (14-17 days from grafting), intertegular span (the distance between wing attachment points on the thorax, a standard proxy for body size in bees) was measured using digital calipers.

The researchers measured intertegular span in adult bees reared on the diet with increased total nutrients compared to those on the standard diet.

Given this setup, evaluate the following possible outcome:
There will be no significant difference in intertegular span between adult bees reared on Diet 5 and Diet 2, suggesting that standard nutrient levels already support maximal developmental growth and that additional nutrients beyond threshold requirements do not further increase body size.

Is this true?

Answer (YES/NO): YES